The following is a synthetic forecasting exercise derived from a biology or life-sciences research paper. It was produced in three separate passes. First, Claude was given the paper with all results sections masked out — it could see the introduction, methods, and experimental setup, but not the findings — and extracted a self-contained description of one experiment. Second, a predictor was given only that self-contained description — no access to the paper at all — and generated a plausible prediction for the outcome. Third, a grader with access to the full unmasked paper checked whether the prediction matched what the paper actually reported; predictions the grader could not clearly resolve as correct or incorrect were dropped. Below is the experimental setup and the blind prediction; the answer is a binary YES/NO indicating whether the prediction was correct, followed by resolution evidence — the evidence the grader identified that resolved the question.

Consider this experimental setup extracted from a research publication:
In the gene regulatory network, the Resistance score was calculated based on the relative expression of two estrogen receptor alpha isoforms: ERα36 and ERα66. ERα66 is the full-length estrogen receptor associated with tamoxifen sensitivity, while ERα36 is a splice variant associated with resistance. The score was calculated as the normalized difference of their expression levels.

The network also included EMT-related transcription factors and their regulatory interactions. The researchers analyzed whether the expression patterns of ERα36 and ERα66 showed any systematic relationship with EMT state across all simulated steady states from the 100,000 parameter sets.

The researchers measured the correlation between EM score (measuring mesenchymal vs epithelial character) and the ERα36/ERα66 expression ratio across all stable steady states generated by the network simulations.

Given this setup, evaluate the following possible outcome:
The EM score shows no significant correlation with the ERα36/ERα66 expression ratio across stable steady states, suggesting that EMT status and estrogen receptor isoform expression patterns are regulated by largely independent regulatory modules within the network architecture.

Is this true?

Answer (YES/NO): NO